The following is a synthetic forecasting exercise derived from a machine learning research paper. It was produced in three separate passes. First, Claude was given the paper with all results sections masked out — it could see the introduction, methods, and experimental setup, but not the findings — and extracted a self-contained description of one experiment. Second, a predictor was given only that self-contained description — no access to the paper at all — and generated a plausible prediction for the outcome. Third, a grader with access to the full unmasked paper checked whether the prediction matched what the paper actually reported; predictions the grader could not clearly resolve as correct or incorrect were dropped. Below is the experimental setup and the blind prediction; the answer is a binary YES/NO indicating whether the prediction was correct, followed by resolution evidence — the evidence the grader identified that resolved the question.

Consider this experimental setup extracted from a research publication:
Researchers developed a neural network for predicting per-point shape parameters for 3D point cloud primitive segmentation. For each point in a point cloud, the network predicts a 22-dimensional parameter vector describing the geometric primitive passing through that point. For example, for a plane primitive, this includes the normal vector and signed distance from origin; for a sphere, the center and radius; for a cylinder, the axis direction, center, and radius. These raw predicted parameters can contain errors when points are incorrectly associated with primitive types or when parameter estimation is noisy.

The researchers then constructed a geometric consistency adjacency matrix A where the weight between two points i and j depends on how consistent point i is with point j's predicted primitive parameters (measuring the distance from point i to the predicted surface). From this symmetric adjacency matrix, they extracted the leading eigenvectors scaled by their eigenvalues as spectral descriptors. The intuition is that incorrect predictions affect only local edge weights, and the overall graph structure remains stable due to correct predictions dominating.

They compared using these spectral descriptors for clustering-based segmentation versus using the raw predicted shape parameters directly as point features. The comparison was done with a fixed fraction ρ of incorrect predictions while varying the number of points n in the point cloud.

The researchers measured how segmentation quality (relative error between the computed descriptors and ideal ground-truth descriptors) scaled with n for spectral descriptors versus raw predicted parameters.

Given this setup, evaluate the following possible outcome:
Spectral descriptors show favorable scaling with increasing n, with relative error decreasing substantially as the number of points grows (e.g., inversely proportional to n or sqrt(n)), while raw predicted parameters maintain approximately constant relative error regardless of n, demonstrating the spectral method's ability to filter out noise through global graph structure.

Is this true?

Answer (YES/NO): NO